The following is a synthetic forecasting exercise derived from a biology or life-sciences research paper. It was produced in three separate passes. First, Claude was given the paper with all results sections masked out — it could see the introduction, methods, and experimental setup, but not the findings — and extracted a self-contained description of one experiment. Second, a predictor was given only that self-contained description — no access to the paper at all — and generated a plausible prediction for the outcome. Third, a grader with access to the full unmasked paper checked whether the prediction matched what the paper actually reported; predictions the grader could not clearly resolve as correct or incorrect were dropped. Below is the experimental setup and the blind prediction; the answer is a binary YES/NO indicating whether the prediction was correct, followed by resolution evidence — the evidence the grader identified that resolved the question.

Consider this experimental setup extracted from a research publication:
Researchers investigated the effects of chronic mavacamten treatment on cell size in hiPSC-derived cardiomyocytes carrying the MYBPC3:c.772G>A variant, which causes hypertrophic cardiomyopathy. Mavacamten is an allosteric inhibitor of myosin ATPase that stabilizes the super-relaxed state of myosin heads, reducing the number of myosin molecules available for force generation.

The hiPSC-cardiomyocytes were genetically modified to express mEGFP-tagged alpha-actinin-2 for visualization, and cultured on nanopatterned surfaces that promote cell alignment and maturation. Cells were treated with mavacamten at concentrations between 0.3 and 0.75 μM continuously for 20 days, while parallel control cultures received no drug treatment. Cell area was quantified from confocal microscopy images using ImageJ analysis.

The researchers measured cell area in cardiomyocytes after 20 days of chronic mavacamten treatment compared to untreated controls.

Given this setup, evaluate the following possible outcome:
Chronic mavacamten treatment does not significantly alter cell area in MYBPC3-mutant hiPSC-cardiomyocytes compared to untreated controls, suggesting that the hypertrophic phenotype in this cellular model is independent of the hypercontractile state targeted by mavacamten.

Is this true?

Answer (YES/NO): NO